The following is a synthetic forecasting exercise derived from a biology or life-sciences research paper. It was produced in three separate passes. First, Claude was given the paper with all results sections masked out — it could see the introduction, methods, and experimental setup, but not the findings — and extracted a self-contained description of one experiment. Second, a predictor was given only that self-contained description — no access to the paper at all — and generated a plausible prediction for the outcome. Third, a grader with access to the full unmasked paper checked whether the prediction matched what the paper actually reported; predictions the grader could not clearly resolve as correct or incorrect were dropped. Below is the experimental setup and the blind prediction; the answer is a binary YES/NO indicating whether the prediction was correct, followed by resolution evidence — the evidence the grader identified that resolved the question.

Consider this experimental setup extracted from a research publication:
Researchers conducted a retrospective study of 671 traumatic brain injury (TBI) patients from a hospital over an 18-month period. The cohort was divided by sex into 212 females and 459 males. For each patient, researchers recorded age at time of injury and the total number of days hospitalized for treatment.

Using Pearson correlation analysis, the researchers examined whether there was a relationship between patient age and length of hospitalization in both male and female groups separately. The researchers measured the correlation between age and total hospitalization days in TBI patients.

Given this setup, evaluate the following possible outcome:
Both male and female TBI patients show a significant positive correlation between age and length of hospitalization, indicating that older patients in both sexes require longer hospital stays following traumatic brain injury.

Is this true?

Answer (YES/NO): NO